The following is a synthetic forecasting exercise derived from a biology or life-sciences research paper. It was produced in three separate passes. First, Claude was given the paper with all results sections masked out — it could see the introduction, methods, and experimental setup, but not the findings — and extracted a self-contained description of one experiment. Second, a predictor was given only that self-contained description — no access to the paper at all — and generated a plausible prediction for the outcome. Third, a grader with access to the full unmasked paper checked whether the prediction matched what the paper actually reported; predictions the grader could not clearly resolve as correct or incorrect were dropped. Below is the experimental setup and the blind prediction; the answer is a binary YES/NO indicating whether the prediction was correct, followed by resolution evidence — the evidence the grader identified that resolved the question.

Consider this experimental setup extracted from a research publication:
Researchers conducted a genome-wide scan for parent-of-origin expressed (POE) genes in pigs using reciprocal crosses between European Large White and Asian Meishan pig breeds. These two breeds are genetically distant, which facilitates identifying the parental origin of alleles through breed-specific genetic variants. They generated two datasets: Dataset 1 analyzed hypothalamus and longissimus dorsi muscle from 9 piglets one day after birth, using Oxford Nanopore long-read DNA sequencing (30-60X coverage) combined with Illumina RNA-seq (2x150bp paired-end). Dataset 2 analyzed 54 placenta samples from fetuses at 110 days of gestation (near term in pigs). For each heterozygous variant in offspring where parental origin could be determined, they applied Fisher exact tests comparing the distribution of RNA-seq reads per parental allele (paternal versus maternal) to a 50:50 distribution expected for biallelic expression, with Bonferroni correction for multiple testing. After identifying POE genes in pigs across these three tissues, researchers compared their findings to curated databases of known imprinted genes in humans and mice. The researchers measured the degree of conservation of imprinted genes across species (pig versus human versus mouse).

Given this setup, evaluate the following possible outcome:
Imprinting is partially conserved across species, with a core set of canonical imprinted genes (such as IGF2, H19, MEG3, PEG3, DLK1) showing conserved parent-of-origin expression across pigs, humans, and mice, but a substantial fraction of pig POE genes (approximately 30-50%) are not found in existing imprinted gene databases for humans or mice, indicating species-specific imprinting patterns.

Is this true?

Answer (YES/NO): NO